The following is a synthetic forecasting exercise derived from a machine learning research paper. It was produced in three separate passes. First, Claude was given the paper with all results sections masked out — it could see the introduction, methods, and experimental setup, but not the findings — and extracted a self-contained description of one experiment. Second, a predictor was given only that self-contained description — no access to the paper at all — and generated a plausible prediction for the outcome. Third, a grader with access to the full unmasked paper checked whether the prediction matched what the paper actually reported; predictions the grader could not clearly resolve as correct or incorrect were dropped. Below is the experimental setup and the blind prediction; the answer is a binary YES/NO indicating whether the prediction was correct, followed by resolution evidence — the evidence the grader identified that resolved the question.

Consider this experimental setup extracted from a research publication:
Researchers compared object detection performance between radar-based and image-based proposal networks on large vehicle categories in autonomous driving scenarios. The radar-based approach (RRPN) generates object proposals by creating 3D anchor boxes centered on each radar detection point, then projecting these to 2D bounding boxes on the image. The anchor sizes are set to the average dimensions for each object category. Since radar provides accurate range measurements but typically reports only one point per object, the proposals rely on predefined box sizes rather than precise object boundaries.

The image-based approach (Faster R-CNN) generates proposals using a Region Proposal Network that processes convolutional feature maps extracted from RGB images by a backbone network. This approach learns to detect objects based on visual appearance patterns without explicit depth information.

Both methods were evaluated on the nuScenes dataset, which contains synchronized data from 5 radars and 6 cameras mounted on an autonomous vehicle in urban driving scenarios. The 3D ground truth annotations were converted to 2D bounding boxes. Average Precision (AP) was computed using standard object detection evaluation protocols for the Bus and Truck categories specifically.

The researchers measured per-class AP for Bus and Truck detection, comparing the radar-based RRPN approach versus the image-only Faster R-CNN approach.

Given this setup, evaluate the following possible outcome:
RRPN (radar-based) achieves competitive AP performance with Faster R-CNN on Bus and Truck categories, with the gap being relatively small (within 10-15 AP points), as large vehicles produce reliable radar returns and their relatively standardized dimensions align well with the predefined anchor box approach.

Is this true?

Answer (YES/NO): NO